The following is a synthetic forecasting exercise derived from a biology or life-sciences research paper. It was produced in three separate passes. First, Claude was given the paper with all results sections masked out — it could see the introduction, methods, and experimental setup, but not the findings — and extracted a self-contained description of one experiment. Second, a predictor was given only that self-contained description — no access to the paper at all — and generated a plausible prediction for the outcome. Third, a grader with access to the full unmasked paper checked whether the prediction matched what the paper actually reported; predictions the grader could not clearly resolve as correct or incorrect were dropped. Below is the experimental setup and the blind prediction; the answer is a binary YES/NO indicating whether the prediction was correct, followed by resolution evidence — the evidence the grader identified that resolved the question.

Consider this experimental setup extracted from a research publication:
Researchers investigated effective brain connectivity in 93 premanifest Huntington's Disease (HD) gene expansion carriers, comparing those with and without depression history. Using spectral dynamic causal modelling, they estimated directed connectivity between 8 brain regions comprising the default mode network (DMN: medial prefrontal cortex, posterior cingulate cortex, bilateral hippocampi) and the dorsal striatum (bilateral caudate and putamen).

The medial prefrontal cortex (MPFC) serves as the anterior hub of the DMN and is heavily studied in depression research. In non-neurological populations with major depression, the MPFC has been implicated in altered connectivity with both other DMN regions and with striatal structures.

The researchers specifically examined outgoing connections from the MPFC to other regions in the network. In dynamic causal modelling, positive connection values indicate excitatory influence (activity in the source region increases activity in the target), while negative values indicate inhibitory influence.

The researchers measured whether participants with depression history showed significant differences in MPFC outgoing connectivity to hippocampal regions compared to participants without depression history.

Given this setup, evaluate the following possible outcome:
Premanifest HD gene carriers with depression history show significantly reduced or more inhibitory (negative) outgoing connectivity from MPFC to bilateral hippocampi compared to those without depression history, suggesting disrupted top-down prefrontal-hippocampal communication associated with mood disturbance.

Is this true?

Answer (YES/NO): NO